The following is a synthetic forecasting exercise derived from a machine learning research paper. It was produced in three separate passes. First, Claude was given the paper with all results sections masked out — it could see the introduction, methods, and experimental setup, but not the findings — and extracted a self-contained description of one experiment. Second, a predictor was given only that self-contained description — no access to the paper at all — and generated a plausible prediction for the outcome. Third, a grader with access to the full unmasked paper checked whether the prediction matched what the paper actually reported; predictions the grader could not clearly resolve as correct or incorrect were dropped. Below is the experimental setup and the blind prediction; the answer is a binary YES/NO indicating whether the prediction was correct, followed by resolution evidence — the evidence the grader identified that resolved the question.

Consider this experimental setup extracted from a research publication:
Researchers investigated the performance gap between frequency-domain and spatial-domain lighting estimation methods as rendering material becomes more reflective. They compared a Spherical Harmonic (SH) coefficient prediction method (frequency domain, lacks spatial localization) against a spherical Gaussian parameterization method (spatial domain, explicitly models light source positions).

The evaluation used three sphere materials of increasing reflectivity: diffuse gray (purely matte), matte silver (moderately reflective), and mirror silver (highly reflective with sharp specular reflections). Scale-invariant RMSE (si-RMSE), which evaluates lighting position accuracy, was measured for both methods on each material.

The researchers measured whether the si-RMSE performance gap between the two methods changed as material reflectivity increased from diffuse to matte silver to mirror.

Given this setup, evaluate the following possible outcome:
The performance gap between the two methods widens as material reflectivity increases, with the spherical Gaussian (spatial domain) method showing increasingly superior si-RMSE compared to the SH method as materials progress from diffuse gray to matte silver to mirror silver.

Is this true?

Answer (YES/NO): NO